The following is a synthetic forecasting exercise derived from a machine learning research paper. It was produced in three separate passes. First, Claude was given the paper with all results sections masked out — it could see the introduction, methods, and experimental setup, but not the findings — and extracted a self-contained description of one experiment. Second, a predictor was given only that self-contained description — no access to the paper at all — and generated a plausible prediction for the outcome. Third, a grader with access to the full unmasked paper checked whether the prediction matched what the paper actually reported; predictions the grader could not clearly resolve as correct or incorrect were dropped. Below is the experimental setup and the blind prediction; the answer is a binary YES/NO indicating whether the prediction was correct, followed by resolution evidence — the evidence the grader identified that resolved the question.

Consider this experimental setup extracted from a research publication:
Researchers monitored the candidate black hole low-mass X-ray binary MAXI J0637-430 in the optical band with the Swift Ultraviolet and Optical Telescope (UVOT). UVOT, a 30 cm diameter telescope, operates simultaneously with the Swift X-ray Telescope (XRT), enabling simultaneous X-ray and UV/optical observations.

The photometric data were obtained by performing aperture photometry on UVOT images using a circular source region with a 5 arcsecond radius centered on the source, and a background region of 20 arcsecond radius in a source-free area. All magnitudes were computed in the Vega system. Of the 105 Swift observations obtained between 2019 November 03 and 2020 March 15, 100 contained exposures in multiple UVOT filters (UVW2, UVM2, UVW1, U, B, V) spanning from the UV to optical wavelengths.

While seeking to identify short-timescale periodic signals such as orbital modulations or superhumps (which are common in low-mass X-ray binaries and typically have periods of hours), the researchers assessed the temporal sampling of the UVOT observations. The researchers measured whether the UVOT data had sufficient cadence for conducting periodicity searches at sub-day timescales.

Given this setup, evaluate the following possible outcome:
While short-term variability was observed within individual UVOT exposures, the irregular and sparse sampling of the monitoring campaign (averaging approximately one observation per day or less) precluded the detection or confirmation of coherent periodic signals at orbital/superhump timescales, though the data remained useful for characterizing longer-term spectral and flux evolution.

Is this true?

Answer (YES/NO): NO